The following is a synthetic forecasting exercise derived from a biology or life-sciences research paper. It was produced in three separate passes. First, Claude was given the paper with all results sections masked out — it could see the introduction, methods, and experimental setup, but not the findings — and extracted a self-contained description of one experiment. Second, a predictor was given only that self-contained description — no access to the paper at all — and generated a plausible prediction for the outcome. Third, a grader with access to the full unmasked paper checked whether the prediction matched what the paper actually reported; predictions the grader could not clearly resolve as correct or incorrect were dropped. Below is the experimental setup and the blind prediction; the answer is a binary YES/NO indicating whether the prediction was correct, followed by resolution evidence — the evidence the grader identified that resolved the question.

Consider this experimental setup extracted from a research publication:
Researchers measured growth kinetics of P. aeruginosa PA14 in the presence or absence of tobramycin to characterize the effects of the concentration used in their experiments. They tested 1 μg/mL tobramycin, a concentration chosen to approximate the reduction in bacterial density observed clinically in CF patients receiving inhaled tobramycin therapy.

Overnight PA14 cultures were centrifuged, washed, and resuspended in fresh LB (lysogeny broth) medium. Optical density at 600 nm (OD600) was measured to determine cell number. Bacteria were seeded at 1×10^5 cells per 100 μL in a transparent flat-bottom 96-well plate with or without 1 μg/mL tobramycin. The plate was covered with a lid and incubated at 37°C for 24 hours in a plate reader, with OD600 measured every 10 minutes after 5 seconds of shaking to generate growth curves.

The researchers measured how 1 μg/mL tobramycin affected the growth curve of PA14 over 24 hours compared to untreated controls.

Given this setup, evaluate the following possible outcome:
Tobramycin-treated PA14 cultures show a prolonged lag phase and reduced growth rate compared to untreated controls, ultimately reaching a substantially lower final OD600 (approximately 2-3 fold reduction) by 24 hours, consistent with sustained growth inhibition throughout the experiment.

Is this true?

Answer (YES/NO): NO